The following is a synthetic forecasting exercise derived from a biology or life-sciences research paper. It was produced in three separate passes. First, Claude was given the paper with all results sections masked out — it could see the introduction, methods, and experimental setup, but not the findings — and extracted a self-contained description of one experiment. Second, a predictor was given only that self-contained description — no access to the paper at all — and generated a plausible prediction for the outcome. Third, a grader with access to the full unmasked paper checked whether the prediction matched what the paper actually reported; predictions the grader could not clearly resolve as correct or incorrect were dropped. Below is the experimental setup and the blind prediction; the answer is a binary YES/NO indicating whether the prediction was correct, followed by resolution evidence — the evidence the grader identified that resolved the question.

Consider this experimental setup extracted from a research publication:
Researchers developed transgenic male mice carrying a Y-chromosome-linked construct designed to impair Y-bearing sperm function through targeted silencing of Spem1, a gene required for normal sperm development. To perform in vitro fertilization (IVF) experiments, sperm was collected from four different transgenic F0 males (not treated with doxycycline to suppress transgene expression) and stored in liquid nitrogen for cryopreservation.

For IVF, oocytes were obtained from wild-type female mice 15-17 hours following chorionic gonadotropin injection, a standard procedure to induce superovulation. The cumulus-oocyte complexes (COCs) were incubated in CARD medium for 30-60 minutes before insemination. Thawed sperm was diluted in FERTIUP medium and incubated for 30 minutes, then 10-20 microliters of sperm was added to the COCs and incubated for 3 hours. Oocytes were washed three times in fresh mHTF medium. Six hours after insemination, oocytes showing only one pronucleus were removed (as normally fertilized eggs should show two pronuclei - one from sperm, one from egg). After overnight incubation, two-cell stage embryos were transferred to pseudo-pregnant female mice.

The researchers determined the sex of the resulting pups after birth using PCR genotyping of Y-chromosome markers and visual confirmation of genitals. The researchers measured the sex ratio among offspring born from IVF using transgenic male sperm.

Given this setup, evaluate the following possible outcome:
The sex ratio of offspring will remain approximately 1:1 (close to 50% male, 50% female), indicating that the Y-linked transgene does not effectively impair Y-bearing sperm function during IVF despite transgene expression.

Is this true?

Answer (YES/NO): NO